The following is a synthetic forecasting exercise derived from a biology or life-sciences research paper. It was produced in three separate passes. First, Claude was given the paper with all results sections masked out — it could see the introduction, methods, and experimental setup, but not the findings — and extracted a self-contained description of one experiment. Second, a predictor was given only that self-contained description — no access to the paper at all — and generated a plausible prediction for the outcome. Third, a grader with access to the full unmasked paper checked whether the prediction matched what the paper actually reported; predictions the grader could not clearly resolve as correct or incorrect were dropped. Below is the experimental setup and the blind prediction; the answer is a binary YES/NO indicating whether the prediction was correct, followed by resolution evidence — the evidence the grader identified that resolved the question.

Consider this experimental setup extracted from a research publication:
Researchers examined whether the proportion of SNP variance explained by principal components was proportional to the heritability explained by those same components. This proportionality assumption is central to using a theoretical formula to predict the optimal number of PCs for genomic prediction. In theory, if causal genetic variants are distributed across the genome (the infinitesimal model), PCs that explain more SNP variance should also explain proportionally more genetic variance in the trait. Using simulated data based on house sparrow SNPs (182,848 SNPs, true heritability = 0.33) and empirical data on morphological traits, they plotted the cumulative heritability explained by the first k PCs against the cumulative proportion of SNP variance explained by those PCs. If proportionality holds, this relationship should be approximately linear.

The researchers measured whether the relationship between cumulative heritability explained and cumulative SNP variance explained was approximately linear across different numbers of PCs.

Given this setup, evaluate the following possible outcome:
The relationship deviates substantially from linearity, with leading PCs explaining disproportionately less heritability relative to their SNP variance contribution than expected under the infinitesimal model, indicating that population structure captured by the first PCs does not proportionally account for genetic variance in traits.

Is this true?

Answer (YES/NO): NO